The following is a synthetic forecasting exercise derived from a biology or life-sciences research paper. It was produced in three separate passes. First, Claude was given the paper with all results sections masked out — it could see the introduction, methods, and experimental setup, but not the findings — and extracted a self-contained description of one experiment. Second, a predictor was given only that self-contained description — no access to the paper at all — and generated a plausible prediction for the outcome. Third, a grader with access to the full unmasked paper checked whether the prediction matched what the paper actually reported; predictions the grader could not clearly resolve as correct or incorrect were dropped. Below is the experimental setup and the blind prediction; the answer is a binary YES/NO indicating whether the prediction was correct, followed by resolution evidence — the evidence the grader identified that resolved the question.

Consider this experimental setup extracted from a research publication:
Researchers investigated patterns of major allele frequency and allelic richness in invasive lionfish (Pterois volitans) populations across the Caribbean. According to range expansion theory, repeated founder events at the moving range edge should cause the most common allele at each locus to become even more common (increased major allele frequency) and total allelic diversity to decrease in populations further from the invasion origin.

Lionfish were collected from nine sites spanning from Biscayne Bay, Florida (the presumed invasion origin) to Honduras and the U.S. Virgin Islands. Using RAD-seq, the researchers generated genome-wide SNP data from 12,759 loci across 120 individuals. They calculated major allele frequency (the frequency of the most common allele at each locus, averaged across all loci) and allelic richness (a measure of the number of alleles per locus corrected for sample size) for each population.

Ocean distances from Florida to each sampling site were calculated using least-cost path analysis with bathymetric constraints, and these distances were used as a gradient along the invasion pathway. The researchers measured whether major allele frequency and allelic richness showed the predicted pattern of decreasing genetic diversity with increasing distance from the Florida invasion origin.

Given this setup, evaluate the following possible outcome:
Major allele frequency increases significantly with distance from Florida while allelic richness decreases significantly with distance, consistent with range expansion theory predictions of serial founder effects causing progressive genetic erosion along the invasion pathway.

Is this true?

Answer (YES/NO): NO